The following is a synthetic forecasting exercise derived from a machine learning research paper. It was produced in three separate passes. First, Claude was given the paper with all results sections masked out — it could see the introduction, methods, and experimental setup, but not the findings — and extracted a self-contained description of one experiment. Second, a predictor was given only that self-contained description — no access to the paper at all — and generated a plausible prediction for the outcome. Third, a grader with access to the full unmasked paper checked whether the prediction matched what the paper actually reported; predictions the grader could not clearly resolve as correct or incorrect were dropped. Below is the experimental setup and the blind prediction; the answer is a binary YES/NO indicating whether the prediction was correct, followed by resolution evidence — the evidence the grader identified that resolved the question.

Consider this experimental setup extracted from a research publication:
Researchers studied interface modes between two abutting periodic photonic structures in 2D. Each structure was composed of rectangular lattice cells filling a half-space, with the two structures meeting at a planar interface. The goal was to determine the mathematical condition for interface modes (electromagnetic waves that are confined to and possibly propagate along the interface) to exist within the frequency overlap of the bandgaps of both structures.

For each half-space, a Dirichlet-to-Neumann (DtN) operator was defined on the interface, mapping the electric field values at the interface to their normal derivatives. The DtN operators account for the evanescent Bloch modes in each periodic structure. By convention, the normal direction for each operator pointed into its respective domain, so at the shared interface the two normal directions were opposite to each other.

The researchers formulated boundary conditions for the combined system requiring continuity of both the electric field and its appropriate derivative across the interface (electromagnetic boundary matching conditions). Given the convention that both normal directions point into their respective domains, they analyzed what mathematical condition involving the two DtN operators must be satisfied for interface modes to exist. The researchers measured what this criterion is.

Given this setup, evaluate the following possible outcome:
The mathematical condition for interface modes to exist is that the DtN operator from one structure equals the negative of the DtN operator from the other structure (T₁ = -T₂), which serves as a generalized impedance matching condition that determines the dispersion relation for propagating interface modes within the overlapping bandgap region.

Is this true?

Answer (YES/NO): NO